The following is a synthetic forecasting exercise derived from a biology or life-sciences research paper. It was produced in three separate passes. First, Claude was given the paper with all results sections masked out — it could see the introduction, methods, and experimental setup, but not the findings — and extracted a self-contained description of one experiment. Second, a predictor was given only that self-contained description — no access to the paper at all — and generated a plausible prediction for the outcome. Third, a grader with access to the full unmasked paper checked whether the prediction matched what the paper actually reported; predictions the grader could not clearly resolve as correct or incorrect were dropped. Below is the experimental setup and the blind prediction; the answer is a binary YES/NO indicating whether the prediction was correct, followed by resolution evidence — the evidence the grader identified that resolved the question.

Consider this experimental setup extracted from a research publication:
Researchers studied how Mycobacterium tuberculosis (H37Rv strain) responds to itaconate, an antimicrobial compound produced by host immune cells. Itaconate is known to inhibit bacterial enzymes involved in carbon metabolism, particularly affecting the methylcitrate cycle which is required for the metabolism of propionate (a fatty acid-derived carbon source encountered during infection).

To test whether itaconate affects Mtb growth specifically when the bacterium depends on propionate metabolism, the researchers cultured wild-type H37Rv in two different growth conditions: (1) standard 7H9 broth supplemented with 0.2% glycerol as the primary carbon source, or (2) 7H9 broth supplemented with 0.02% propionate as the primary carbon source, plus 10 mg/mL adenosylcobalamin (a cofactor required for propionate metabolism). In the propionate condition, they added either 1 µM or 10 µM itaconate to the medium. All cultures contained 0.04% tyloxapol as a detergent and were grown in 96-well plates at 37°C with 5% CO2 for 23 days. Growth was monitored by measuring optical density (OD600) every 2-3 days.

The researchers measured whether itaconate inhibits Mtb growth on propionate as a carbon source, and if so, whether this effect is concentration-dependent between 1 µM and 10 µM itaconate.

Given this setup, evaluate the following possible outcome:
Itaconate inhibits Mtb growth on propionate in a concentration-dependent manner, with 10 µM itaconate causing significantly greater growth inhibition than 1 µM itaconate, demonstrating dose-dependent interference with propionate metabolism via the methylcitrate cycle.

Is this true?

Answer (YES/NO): YES